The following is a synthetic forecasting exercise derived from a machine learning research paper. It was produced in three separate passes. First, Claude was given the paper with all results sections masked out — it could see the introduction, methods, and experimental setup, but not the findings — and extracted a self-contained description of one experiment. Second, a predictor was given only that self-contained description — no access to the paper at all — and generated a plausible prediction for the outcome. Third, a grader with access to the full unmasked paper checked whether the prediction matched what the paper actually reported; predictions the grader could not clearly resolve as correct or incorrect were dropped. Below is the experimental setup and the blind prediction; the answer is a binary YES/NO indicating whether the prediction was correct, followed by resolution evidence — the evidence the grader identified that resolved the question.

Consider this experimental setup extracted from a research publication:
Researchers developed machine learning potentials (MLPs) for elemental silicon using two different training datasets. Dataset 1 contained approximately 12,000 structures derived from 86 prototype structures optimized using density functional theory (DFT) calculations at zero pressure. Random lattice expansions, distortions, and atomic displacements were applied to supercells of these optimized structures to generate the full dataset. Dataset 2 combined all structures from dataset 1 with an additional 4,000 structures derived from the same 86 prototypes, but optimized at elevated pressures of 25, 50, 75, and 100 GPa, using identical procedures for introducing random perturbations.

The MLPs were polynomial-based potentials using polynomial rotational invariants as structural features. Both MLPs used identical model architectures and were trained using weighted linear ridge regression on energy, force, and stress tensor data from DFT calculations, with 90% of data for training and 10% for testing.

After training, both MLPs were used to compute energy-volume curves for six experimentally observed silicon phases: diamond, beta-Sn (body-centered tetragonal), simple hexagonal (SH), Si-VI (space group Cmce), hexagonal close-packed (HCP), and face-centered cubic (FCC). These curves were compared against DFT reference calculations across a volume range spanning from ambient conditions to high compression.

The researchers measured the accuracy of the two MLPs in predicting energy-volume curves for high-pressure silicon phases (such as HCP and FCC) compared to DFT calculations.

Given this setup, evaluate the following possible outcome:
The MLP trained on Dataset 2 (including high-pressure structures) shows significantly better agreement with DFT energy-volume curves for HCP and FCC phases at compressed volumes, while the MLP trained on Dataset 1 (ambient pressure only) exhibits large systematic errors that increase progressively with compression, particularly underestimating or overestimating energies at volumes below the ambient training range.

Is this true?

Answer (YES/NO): YES